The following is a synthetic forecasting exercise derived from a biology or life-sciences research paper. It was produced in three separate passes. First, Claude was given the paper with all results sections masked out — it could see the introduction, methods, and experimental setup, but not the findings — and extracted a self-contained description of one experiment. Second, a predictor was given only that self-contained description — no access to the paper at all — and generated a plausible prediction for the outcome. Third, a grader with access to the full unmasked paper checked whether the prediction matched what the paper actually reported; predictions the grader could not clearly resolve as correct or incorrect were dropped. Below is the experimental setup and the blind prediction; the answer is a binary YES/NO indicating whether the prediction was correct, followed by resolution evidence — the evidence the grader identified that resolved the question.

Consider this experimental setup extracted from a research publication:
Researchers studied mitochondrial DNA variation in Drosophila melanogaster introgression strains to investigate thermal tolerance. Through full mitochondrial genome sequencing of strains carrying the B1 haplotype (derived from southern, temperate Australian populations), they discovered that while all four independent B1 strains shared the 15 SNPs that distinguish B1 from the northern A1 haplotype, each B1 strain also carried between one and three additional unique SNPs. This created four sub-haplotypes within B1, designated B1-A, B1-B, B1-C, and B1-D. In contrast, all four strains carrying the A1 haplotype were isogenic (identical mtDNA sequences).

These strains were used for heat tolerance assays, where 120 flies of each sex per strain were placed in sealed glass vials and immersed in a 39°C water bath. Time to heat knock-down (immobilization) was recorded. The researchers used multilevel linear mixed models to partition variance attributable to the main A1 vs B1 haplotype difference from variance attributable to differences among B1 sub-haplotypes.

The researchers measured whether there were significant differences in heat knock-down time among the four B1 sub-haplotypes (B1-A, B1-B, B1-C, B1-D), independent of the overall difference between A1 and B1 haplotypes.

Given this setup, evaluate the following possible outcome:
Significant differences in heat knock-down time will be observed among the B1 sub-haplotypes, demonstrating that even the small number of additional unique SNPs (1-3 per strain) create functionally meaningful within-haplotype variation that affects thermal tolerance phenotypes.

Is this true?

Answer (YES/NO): YES